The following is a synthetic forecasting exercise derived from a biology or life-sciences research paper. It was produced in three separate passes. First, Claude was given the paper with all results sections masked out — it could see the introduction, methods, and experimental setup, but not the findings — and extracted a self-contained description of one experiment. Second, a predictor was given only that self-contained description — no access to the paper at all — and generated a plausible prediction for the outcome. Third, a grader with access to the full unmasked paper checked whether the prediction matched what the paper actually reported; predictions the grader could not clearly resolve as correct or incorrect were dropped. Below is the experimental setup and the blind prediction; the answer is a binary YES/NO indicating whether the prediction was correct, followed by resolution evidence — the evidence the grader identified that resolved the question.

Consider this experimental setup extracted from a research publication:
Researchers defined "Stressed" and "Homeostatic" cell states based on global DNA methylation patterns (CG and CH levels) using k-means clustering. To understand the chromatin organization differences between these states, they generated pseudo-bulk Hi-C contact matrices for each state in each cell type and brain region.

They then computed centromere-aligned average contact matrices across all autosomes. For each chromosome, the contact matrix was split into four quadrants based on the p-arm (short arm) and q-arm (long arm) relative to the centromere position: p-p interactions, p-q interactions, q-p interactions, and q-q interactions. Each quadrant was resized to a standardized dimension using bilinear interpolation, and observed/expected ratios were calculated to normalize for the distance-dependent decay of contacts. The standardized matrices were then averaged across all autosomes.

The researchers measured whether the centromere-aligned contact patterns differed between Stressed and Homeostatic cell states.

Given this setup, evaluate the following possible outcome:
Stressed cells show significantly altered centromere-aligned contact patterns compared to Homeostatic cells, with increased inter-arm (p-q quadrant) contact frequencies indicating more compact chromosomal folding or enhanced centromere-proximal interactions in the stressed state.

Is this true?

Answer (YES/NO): NO